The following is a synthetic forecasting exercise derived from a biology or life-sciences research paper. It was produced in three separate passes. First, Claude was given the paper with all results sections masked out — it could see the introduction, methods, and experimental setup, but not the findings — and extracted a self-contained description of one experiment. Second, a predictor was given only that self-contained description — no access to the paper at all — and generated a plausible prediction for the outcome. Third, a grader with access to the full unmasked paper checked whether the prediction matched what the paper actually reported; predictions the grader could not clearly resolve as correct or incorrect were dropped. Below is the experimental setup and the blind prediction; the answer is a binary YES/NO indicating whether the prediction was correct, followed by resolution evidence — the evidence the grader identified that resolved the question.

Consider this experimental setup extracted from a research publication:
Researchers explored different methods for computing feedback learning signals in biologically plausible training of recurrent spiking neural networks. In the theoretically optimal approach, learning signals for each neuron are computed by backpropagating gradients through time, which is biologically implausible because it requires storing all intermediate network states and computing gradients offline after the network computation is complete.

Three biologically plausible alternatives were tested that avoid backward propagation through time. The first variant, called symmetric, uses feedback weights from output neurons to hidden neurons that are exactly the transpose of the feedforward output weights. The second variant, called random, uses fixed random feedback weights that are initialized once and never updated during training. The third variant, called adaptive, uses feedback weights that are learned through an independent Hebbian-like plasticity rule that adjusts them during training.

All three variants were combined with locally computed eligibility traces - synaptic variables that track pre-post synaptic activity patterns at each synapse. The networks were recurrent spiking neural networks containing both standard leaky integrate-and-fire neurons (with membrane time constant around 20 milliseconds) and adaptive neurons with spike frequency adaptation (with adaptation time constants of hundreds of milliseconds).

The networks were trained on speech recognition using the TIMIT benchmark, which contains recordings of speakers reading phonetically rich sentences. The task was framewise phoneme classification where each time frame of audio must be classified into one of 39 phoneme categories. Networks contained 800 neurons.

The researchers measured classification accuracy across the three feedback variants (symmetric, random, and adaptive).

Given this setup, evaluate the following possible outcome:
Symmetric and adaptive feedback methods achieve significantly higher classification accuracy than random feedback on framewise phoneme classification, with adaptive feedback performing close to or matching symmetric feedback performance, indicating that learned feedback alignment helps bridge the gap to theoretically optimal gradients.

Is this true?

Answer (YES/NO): NO